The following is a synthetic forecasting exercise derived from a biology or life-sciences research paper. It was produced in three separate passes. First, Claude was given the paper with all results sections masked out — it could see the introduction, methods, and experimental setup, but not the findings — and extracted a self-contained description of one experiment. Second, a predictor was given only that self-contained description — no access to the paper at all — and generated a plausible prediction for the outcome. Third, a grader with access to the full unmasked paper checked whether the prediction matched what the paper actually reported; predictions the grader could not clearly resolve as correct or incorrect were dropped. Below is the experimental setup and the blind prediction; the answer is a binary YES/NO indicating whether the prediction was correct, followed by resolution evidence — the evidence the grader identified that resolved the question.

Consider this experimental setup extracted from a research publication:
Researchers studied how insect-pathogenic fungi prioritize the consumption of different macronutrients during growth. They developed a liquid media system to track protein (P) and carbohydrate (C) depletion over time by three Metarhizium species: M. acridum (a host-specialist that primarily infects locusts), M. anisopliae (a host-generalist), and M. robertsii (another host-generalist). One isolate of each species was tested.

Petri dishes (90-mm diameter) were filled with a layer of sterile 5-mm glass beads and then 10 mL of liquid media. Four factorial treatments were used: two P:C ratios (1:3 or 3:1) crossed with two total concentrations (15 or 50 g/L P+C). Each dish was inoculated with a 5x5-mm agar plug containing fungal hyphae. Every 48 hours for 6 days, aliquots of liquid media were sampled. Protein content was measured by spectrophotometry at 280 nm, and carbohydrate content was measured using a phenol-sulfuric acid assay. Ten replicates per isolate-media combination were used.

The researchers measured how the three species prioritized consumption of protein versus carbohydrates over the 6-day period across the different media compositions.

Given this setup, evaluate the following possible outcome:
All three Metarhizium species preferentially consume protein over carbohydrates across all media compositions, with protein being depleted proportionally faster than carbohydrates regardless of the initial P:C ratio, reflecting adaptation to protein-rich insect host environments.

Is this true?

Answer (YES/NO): NO